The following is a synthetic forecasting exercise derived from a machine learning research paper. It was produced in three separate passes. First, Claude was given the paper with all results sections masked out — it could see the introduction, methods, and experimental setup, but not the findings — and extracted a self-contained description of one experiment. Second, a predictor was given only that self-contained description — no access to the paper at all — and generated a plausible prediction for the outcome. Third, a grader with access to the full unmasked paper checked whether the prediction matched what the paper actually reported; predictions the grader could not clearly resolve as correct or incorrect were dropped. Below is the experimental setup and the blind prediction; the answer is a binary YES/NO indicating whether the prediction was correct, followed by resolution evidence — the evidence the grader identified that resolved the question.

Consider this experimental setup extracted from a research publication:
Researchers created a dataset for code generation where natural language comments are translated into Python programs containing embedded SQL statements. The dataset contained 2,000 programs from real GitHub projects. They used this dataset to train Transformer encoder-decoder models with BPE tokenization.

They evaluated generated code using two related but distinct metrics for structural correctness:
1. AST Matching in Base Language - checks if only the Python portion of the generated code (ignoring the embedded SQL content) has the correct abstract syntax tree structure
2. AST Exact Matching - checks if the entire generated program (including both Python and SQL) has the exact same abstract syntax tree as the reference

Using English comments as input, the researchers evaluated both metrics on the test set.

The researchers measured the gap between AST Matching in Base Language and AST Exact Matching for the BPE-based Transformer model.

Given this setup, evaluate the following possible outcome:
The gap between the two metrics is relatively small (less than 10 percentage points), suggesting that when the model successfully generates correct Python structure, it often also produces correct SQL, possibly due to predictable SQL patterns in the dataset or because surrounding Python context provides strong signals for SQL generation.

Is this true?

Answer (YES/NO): YES